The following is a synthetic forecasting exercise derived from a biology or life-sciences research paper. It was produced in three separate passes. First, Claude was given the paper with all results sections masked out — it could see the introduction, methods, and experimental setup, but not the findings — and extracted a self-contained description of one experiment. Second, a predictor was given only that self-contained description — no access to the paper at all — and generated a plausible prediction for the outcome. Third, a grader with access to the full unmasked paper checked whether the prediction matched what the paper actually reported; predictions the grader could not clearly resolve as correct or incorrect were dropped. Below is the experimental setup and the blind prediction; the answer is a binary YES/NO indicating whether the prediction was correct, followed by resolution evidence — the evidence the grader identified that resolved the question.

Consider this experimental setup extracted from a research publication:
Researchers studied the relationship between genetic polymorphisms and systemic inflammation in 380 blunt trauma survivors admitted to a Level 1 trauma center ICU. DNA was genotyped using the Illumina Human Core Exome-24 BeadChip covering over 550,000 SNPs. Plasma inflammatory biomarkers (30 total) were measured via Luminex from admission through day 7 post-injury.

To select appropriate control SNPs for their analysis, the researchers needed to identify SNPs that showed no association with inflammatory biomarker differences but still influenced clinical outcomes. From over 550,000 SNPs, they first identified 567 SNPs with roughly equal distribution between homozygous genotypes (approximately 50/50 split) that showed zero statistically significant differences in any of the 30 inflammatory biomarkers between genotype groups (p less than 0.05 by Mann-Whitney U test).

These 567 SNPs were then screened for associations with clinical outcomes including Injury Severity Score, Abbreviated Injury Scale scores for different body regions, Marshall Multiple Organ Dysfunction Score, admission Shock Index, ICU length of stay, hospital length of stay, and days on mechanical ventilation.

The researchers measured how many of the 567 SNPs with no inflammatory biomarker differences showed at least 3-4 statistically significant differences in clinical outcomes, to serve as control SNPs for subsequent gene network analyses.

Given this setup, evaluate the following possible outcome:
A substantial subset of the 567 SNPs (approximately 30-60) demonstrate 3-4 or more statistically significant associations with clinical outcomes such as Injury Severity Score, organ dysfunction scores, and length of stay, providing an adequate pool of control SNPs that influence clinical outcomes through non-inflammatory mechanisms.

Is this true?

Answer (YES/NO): NO